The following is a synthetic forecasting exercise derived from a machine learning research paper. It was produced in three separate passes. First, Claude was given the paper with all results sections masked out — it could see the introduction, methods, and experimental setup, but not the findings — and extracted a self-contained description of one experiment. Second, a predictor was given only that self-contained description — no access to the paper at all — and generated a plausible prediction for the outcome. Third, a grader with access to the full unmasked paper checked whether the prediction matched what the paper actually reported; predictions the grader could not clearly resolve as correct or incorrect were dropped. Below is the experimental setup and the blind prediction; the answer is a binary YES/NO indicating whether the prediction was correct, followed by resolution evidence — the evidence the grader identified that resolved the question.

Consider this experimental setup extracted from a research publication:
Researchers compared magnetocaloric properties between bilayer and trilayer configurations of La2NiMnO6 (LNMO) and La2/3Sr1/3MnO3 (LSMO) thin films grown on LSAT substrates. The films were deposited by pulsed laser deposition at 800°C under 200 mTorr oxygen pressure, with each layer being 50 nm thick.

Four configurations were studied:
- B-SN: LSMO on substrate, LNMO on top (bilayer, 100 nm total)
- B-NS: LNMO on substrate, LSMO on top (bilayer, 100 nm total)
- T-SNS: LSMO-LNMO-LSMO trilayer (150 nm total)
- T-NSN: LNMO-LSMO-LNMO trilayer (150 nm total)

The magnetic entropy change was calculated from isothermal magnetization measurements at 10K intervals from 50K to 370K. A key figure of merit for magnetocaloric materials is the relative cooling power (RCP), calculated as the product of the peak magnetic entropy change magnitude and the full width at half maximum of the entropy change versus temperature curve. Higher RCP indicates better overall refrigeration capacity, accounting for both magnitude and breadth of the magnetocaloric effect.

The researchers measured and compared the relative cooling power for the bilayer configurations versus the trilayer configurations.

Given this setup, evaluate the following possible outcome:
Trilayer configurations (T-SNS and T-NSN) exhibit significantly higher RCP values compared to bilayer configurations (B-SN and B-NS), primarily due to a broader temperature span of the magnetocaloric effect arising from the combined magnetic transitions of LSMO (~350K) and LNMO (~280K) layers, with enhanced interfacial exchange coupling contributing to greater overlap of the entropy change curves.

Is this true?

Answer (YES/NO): NO